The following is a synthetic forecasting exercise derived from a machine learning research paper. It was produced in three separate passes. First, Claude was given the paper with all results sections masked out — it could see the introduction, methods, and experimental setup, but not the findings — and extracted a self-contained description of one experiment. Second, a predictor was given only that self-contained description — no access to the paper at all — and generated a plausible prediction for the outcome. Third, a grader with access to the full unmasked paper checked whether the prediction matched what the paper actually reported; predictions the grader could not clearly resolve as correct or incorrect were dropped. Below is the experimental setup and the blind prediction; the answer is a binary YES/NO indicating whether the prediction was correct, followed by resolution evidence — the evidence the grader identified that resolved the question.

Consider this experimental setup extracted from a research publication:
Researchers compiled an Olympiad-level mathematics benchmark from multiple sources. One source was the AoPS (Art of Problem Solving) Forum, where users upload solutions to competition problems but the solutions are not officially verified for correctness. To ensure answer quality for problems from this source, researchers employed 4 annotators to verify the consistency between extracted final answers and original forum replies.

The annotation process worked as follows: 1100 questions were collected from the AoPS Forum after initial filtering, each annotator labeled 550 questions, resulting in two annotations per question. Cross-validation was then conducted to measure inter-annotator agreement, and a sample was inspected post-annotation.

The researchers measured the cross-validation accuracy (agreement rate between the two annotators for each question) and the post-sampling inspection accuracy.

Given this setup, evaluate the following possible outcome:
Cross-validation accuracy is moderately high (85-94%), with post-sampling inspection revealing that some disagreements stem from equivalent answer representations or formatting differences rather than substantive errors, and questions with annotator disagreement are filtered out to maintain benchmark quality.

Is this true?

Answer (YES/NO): NO